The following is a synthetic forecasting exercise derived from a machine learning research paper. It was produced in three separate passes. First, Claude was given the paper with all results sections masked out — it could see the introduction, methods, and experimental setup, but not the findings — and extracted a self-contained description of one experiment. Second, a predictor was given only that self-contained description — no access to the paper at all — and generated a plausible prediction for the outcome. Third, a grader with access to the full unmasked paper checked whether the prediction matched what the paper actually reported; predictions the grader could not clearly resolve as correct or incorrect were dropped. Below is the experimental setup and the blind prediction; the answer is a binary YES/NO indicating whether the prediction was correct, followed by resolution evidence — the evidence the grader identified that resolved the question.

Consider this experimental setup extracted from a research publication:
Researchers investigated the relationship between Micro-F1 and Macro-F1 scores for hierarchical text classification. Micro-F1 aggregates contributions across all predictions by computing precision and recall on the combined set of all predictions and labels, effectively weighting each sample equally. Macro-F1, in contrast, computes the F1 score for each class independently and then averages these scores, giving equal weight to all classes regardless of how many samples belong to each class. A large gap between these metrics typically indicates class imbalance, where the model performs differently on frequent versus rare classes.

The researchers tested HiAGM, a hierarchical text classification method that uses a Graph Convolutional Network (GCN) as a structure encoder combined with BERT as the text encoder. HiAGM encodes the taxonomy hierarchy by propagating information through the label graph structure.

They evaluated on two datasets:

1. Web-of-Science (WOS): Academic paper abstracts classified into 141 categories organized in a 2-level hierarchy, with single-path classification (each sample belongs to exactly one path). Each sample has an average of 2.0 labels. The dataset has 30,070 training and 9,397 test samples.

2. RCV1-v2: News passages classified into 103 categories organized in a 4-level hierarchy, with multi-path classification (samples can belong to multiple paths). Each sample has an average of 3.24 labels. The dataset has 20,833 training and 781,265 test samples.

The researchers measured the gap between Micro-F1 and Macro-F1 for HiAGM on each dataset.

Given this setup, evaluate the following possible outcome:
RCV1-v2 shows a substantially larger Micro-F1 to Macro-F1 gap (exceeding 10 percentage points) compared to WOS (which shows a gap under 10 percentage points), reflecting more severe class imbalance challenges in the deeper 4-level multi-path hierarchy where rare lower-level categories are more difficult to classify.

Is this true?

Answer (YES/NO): YES